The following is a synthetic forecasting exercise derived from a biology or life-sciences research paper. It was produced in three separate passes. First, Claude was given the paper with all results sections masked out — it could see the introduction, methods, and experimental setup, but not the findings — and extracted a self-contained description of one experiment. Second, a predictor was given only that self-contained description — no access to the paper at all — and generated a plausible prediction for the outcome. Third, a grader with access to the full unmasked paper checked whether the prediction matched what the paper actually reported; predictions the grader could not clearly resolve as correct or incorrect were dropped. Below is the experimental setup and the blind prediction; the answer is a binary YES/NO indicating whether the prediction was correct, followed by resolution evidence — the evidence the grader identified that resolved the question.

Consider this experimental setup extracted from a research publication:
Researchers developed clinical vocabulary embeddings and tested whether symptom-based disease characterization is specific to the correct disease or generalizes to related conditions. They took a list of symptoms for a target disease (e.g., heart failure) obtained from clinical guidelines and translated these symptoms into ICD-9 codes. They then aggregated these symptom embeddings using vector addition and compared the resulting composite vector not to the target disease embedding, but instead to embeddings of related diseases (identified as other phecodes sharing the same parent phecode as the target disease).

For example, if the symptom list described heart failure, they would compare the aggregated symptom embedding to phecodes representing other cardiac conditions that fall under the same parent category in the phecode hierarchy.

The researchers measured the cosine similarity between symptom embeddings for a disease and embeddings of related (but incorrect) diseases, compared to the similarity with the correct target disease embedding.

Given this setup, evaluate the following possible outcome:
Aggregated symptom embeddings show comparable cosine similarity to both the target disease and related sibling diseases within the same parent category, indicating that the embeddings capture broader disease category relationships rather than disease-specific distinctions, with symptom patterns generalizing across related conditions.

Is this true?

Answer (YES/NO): NO